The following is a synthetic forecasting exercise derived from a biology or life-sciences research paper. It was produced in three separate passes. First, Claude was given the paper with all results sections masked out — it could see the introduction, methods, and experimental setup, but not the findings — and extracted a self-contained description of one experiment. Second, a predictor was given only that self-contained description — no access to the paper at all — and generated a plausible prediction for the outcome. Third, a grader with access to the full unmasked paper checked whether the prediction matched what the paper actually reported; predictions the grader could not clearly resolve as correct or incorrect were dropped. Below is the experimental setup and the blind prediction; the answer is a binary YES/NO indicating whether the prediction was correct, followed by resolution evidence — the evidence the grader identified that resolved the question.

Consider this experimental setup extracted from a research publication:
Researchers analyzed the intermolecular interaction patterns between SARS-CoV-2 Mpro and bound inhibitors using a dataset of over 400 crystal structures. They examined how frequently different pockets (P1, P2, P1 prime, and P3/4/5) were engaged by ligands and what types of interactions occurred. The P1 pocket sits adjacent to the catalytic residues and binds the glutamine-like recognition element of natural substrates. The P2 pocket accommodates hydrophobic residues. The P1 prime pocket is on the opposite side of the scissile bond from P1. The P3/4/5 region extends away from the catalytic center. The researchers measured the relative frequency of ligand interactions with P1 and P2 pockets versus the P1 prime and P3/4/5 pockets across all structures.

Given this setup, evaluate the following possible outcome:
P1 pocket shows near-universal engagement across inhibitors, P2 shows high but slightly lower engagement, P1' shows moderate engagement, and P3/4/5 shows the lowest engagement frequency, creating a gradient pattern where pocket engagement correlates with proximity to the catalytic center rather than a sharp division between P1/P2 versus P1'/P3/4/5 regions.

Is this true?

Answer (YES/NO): NO